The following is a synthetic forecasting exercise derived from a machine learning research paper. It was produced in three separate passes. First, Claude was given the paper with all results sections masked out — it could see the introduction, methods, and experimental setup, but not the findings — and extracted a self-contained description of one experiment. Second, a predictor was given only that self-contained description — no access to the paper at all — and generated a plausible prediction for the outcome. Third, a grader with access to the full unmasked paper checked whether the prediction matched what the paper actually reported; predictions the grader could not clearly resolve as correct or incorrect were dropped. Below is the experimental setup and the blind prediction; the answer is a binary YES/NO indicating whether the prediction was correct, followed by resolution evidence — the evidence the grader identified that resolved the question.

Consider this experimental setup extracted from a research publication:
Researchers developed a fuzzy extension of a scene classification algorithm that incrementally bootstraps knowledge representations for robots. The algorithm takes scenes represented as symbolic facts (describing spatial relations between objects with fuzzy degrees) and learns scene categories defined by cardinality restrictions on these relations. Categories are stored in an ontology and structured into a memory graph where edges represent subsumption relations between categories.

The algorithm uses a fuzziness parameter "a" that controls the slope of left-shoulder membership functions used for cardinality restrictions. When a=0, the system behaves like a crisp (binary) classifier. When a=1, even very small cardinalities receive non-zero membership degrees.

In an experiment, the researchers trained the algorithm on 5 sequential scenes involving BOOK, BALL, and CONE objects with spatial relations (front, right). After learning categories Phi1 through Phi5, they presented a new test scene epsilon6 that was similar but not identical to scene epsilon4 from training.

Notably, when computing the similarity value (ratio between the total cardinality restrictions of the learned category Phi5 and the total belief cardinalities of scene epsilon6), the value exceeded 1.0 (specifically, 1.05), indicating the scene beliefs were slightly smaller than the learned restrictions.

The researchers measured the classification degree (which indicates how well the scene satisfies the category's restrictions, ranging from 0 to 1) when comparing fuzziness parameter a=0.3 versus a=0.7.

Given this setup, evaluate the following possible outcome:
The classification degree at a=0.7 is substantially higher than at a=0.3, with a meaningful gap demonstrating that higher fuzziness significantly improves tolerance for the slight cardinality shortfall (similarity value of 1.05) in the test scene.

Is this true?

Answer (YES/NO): YES